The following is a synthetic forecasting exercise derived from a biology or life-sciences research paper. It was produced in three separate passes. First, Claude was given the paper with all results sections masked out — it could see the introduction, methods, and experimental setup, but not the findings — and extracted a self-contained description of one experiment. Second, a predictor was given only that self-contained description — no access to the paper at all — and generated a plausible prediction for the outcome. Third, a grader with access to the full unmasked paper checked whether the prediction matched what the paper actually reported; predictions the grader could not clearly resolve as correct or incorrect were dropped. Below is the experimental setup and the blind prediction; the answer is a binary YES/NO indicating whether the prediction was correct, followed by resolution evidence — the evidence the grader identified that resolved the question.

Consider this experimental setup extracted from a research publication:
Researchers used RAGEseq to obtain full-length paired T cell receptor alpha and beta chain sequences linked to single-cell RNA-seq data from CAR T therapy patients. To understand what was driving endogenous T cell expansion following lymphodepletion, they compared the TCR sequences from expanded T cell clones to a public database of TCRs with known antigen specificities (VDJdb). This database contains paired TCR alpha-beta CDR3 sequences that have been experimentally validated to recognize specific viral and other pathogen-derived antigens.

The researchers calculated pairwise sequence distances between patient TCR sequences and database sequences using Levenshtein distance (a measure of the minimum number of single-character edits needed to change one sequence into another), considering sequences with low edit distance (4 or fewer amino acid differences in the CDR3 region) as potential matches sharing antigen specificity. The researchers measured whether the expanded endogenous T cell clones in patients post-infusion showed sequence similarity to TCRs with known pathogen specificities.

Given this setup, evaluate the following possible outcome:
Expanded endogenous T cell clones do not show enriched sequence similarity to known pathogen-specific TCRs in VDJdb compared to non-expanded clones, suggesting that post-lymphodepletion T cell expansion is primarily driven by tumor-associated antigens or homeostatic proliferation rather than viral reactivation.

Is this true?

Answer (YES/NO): NO